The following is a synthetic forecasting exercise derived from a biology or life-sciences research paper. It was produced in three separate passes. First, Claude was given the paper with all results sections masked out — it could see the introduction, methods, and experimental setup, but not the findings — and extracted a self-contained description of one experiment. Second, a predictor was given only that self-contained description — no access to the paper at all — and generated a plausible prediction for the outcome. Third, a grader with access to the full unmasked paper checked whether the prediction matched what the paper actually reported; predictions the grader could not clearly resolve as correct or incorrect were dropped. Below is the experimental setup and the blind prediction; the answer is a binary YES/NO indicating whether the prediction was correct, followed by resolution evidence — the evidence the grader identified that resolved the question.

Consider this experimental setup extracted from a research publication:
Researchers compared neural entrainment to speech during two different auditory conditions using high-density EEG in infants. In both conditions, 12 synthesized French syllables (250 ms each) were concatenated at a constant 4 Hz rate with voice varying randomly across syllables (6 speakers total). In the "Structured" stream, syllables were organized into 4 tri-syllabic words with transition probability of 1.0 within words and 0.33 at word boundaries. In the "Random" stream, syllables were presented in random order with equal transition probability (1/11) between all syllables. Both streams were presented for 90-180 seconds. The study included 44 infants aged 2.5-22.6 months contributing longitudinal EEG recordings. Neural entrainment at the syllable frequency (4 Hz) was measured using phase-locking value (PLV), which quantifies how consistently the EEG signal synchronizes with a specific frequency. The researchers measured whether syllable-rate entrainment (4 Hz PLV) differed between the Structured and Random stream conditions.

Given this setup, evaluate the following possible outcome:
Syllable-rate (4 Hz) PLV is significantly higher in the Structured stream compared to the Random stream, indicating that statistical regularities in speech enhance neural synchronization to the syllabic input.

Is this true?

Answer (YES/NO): NO